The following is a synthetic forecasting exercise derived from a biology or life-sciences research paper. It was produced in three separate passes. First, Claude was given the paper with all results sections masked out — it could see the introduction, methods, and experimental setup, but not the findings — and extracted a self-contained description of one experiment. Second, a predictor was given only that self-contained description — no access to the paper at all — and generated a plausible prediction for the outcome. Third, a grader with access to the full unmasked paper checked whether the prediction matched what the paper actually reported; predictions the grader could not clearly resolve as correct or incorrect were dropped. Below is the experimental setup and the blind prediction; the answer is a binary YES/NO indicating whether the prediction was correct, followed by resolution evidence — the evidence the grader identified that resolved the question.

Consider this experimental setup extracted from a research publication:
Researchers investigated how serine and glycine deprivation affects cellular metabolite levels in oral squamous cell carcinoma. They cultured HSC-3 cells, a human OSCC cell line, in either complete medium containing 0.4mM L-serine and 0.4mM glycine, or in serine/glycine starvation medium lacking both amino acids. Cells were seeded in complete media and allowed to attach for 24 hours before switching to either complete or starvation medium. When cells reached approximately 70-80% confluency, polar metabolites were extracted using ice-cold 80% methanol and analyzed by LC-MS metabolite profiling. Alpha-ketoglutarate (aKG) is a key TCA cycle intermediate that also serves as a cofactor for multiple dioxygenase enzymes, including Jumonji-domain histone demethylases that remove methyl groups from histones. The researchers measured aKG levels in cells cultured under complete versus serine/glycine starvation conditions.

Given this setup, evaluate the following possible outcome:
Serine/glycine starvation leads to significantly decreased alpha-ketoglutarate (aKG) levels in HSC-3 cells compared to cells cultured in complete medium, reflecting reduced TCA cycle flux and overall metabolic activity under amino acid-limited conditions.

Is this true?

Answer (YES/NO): NO